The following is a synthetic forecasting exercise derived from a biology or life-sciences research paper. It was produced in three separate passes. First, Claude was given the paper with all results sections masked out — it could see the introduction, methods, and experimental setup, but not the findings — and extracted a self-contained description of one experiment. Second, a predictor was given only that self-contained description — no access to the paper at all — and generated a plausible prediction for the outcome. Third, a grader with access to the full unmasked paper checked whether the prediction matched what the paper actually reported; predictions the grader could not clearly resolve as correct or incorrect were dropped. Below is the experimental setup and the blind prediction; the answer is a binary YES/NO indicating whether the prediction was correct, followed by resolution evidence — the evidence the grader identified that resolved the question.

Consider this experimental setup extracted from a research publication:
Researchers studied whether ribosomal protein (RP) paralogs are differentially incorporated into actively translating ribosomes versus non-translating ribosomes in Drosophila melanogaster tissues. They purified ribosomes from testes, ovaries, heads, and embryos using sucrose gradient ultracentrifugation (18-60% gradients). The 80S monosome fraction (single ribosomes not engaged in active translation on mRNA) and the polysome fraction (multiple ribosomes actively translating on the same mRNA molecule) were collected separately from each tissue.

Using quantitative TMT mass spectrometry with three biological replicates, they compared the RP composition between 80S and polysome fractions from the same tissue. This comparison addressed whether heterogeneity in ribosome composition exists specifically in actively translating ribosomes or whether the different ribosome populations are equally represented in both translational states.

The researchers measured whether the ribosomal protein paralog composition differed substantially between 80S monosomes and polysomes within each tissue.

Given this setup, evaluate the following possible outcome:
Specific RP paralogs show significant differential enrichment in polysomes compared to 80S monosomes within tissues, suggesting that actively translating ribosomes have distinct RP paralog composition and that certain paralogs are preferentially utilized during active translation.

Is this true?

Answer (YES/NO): NO